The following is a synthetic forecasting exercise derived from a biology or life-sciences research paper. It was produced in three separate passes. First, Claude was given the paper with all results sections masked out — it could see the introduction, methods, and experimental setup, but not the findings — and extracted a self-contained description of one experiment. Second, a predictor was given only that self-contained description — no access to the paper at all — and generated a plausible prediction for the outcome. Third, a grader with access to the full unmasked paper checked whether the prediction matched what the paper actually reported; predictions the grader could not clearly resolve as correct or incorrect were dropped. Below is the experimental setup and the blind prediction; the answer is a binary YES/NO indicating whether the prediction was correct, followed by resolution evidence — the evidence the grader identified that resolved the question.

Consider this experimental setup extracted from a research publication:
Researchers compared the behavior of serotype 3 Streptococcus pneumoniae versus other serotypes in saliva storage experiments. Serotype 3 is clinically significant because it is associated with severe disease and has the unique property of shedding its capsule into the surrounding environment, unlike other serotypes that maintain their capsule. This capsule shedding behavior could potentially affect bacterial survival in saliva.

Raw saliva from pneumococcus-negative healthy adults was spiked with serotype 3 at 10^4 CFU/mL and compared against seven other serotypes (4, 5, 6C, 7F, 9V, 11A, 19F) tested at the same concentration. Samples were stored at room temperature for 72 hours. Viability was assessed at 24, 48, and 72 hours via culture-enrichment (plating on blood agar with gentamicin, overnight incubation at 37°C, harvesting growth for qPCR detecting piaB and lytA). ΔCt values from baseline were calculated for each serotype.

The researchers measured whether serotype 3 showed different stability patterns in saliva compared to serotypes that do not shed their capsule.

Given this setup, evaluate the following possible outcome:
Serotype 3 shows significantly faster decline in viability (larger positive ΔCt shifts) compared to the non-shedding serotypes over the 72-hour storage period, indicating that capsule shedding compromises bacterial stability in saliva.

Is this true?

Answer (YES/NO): NO